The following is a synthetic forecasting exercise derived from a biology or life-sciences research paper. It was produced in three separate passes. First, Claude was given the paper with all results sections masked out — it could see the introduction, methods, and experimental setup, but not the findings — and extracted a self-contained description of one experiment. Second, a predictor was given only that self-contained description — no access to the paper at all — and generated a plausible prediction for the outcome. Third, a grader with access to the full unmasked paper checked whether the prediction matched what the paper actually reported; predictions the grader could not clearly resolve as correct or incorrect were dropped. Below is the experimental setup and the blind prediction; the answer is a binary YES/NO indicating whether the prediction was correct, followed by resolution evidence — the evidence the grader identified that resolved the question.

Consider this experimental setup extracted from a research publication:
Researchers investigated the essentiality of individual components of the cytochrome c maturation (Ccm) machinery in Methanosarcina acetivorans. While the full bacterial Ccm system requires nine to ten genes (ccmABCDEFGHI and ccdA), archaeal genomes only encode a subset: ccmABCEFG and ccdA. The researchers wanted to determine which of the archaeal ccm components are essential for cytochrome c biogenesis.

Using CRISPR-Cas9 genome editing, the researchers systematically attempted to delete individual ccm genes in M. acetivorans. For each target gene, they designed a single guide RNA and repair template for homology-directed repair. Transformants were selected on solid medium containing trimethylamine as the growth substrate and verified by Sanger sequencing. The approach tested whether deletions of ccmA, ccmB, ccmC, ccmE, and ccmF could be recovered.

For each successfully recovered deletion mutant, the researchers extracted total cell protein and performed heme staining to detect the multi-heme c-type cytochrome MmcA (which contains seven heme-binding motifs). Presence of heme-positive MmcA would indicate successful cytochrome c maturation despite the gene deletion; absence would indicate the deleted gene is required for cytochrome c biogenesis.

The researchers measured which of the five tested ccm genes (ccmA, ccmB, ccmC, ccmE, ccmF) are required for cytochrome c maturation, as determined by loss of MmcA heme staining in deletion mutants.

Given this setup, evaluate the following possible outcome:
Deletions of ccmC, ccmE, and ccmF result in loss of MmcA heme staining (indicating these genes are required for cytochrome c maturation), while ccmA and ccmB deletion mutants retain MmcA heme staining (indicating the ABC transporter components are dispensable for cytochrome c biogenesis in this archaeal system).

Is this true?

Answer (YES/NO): NO